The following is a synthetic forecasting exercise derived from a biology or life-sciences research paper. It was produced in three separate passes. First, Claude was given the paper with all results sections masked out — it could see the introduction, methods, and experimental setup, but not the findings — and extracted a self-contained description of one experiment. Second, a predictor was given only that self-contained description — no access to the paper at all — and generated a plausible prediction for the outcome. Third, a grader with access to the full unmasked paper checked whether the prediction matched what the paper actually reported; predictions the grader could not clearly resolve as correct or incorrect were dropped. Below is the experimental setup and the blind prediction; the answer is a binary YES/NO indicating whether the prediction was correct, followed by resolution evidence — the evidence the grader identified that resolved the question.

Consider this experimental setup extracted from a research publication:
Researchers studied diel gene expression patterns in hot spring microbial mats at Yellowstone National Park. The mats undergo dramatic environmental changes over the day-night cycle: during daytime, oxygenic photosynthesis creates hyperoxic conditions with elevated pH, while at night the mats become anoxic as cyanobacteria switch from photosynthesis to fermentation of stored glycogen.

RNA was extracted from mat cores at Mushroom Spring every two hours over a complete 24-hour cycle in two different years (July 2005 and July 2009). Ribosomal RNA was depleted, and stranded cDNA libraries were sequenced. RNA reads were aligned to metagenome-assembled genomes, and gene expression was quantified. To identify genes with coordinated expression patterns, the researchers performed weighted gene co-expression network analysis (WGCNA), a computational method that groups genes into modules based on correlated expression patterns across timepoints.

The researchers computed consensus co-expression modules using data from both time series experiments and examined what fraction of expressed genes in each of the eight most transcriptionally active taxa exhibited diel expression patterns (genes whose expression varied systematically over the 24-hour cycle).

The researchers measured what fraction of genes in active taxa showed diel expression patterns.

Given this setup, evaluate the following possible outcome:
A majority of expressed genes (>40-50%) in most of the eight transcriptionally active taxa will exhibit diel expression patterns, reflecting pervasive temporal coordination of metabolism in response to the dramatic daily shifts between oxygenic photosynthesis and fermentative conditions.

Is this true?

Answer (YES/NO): YES